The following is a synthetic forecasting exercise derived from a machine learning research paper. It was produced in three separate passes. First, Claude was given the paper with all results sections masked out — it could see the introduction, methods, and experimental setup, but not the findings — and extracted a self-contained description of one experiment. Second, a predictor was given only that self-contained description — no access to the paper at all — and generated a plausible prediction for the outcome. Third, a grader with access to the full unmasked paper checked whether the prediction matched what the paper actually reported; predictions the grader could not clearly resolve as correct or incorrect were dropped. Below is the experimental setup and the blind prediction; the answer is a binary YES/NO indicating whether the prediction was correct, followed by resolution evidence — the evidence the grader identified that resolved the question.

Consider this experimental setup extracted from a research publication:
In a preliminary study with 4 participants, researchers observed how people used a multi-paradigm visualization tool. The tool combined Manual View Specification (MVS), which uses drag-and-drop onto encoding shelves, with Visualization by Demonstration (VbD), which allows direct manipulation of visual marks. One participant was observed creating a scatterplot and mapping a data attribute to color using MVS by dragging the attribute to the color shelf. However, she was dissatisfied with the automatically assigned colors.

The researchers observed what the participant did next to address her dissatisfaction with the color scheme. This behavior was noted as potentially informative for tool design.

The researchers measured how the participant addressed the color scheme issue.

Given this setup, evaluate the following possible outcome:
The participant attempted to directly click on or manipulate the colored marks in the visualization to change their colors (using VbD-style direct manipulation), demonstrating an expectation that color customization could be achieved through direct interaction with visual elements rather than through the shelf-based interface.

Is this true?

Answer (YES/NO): YES